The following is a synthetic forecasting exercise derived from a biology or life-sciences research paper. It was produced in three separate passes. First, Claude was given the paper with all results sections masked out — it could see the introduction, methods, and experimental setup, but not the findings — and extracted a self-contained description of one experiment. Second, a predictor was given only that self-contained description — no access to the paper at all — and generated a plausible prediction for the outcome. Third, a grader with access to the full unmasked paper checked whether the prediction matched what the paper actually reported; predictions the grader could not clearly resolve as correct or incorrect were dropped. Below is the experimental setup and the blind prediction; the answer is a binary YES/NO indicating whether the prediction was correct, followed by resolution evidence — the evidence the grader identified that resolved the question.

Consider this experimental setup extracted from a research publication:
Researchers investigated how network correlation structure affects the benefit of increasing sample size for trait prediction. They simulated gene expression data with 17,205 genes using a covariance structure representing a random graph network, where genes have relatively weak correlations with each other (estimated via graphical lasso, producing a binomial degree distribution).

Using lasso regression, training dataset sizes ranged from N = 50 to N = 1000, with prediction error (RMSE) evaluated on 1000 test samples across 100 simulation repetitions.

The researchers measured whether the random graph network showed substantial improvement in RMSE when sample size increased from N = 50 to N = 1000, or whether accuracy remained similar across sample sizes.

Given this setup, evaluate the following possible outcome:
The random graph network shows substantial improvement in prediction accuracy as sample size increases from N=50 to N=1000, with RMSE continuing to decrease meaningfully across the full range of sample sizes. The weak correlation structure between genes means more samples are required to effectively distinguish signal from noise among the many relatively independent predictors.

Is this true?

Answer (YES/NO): NO